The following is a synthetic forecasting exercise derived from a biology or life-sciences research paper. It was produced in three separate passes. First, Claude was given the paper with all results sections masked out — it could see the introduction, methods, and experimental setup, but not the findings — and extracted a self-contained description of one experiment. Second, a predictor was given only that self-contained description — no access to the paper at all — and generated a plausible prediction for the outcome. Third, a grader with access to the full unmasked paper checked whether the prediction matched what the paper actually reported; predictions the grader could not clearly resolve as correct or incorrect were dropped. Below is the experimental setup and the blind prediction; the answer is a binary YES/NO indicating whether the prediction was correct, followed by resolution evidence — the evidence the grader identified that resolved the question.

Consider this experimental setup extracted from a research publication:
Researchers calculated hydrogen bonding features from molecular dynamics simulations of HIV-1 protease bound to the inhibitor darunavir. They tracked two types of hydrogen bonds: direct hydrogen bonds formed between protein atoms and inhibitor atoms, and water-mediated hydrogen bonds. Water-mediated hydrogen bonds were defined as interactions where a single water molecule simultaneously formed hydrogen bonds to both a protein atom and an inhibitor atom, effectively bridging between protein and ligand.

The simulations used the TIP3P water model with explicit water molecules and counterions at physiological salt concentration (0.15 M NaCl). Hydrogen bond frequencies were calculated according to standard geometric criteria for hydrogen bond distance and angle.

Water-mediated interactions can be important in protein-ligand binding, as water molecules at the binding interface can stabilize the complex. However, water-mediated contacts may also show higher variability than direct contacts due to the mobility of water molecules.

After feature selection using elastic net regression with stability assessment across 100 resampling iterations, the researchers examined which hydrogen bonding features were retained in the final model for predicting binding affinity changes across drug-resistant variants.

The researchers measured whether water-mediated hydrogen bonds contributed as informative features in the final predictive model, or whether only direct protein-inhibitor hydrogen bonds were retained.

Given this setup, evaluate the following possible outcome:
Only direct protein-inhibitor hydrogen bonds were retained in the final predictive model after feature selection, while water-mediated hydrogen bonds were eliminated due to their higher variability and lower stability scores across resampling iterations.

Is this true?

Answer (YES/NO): NO